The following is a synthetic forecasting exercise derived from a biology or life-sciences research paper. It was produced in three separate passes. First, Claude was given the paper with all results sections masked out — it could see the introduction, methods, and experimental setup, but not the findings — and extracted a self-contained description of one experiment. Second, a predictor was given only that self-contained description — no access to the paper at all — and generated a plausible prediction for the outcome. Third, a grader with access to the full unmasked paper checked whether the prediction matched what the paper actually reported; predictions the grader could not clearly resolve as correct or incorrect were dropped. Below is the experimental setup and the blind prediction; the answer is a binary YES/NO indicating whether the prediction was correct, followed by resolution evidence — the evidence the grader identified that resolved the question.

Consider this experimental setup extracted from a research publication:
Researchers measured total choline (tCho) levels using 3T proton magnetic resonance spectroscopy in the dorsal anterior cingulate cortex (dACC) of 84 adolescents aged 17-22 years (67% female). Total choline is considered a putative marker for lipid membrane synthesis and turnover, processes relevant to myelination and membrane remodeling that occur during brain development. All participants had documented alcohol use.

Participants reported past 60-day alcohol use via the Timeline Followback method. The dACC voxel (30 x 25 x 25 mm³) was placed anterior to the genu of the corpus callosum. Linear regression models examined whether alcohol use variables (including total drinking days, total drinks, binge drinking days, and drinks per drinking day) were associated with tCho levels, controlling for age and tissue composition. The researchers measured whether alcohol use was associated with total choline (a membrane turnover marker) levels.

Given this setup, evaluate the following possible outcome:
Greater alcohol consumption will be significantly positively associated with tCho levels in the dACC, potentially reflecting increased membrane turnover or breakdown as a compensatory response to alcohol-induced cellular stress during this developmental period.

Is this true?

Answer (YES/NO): NO